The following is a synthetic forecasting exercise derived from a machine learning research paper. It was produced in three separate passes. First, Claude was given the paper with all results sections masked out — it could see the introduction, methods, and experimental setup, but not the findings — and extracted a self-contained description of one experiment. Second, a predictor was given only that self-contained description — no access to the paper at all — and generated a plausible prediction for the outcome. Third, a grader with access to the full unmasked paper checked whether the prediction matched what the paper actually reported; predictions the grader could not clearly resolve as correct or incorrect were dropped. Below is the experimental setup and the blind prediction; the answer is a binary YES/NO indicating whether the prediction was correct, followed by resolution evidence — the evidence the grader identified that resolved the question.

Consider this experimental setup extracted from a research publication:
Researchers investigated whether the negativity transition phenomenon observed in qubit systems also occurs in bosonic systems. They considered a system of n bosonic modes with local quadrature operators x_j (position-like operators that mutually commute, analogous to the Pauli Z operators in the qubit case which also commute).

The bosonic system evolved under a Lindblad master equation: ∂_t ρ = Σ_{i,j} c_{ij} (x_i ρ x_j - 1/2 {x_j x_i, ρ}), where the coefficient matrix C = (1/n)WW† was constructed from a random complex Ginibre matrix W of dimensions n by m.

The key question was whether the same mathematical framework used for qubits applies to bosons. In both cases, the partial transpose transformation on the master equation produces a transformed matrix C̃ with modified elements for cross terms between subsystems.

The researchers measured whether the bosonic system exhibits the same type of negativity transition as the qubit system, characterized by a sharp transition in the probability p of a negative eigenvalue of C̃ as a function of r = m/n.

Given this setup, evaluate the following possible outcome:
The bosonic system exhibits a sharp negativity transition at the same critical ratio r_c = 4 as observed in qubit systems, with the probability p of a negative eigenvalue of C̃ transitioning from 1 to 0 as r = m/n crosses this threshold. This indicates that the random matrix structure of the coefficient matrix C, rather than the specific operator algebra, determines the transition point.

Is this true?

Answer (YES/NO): NO